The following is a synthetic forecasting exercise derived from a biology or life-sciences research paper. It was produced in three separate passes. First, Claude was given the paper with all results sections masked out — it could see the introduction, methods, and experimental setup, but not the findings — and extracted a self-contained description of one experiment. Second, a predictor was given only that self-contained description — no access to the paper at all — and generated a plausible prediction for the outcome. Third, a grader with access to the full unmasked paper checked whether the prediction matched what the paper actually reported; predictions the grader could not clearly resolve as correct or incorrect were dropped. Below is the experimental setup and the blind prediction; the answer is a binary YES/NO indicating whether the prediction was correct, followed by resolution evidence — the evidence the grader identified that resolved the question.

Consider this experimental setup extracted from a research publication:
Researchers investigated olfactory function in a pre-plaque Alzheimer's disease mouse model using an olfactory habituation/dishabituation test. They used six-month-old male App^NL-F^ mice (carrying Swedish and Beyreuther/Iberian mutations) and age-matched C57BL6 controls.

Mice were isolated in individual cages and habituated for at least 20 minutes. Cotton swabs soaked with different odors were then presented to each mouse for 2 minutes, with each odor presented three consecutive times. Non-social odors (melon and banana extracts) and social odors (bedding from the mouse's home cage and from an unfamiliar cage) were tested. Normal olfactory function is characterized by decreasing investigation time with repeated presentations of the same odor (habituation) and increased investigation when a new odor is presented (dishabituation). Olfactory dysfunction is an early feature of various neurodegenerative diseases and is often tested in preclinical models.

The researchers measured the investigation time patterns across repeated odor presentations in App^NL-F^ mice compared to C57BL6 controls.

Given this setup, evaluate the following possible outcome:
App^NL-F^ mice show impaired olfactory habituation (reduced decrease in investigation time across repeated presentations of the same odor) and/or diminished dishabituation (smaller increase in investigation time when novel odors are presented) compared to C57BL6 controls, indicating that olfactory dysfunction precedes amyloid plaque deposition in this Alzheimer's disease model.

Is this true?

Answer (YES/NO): NO